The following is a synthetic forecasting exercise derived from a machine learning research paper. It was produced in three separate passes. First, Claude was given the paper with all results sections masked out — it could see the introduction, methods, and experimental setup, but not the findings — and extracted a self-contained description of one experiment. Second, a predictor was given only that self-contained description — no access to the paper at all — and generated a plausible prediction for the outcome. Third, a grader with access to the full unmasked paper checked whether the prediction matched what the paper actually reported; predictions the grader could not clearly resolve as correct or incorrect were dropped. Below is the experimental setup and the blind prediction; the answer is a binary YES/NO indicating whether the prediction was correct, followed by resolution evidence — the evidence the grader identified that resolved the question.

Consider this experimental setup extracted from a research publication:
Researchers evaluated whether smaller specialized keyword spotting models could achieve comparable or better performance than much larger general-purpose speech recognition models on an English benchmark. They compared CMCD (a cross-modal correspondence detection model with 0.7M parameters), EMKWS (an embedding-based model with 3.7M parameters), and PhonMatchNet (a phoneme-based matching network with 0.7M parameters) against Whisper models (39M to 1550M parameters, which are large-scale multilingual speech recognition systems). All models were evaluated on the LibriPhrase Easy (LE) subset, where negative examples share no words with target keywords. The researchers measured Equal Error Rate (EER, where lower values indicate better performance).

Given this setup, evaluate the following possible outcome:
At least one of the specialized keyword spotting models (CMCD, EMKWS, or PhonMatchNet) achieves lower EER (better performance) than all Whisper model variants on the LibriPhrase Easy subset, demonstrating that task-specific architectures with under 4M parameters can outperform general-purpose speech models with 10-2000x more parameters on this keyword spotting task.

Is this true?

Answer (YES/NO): YES